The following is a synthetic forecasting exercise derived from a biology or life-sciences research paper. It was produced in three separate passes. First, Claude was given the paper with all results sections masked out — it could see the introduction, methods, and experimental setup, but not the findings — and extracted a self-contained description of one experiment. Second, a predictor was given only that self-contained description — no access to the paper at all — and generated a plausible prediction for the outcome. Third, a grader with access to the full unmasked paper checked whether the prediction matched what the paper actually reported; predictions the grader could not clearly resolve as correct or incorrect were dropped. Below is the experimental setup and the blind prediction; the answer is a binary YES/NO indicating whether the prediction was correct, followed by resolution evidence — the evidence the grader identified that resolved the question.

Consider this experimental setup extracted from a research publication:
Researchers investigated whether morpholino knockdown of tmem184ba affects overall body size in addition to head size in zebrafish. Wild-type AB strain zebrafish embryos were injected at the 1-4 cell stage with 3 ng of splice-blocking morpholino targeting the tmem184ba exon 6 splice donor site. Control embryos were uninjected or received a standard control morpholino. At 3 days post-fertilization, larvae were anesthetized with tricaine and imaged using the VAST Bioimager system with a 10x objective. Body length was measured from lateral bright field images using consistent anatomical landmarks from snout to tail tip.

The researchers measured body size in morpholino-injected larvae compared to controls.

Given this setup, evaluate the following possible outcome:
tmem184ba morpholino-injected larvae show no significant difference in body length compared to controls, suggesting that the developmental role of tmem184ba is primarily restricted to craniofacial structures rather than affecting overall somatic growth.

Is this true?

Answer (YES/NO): NO